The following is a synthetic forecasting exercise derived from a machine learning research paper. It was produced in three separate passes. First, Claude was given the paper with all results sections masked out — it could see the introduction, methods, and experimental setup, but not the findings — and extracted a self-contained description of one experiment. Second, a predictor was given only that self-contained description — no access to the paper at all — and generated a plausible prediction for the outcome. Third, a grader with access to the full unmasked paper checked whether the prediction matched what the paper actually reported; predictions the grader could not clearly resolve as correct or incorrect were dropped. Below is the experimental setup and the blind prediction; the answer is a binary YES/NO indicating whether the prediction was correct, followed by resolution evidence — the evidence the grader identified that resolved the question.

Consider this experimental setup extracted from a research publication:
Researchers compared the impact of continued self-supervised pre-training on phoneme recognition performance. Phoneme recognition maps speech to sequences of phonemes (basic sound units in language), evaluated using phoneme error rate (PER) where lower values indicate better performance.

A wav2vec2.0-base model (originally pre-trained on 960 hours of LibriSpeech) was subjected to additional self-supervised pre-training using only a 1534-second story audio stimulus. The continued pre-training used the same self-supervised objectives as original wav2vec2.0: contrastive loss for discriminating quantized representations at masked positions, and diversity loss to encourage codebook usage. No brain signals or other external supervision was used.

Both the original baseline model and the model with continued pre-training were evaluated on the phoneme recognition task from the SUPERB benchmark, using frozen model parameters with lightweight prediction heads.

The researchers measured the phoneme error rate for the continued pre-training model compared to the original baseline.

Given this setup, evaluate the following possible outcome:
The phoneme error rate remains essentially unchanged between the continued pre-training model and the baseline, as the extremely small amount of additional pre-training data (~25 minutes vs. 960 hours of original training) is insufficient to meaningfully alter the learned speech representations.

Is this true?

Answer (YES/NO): NO